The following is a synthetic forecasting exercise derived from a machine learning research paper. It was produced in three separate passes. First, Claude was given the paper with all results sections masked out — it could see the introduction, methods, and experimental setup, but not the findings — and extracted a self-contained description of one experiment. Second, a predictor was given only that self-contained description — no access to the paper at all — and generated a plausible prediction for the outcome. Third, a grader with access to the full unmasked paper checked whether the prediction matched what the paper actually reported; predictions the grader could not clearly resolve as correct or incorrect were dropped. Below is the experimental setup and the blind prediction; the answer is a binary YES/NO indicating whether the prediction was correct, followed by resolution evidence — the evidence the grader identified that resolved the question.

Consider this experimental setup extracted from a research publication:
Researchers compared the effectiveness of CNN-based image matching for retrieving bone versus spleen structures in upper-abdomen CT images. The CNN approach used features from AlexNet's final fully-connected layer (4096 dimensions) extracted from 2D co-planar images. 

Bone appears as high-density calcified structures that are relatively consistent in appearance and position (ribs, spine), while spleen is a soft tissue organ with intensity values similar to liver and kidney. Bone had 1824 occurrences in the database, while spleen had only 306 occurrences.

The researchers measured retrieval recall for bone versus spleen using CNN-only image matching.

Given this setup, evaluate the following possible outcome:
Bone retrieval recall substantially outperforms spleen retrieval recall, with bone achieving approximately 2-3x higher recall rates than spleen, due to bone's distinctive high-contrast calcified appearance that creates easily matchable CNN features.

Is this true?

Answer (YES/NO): NO